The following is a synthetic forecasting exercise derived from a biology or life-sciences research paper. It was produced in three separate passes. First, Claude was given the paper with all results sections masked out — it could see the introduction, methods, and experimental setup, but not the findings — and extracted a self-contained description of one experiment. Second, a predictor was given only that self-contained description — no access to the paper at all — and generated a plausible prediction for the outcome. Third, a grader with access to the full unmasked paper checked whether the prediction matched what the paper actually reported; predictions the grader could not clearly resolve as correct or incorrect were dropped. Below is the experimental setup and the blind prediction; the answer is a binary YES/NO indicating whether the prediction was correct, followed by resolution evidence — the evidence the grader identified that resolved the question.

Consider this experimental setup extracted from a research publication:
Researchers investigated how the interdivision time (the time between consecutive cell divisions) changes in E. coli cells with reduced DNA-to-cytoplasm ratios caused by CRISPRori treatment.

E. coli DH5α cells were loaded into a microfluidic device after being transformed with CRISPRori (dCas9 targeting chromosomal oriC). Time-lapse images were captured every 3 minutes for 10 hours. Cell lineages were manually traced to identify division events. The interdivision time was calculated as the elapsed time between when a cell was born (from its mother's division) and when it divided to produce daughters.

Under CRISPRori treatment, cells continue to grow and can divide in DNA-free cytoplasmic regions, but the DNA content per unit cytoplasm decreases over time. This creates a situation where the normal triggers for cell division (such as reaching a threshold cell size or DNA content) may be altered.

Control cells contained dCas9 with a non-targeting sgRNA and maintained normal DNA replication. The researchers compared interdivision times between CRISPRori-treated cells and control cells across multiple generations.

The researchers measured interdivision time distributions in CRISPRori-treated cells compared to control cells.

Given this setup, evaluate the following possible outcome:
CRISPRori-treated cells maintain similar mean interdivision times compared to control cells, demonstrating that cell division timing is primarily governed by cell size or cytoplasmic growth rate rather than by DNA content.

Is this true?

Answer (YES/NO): NO